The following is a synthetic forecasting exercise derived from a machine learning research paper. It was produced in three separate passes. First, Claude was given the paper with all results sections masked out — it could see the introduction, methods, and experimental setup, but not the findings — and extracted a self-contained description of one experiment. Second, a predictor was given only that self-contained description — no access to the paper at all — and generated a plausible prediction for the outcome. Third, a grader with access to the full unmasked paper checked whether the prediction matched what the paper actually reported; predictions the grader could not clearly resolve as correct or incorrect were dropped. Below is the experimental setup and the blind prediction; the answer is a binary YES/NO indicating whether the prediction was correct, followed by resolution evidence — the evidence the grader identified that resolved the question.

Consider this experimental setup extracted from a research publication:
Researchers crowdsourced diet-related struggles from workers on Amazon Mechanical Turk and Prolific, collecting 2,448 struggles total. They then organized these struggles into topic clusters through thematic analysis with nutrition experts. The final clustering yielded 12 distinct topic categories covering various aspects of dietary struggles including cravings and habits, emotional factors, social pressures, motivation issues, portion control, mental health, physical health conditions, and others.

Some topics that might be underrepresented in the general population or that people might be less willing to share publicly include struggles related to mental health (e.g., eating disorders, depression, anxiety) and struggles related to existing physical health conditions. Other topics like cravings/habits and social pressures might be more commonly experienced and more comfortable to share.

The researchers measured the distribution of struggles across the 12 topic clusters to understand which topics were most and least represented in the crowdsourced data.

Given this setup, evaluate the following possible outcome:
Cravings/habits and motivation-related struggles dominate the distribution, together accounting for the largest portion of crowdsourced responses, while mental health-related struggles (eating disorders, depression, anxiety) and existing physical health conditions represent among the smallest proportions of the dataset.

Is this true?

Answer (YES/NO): NO